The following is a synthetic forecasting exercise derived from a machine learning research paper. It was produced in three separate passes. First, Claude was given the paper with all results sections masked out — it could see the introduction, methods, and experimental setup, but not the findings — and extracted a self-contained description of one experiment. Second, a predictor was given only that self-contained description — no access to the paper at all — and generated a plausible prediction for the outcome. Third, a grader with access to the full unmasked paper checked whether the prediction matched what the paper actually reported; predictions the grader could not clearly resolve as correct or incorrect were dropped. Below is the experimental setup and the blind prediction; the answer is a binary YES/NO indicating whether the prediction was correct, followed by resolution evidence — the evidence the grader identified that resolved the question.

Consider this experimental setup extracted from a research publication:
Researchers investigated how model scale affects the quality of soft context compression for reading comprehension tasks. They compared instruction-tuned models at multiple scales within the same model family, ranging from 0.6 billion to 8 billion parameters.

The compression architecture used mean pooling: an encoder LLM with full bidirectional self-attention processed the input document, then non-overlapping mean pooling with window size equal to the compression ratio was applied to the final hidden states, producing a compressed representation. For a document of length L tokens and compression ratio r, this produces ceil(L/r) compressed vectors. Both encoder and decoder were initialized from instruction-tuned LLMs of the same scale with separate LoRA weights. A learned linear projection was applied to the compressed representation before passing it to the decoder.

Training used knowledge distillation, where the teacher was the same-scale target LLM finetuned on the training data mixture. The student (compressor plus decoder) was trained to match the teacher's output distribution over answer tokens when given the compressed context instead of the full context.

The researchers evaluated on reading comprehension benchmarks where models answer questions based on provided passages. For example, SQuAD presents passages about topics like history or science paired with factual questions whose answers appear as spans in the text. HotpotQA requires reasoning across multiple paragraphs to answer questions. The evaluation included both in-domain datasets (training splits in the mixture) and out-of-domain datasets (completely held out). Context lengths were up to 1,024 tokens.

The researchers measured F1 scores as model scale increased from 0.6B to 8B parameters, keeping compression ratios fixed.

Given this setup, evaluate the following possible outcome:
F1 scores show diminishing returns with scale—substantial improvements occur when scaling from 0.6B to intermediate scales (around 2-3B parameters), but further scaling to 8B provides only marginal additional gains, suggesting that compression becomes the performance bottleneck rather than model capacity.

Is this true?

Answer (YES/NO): NO